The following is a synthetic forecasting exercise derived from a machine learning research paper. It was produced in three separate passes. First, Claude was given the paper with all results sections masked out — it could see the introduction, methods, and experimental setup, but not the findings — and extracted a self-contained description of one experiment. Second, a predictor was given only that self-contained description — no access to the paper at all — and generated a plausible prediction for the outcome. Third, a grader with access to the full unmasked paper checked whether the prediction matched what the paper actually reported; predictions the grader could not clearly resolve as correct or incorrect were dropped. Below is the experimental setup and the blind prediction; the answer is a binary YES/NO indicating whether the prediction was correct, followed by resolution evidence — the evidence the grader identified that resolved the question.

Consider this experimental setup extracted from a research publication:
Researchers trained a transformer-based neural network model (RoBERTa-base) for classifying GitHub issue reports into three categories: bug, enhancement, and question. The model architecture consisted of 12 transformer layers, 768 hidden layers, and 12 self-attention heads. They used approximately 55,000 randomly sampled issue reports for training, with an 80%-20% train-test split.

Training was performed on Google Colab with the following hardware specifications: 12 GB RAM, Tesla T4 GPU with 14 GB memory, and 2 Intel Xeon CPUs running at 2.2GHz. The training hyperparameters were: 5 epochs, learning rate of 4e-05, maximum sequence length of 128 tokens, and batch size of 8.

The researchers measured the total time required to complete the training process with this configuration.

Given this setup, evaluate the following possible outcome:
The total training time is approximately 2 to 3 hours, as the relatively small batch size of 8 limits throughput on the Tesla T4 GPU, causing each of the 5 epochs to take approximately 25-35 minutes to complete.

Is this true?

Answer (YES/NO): NO